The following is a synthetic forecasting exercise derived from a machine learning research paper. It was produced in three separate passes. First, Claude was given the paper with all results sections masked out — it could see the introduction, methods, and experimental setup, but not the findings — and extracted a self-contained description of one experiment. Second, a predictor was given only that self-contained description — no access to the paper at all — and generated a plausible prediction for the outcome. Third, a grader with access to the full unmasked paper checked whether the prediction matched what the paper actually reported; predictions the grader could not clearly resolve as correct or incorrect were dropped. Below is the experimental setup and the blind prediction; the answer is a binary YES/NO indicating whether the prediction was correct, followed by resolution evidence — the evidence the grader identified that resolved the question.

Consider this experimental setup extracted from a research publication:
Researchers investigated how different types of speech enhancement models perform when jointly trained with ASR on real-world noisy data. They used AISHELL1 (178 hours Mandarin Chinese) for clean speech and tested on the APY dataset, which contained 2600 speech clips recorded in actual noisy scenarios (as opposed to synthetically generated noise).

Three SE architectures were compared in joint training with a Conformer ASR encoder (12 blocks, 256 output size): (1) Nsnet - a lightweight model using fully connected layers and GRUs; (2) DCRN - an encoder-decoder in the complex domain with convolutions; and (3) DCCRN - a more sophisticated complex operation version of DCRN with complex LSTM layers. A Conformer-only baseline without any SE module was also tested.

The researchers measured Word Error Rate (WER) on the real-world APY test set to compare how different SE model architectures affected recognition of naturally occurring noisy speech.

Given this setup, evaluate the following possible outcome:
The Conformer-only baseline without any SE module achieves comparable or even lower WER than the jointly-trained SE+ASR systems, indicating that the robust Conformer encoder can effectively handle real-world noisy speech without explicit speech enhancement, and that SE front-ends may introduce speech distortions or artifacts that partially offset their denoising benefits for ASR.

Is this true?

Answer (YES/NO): YES